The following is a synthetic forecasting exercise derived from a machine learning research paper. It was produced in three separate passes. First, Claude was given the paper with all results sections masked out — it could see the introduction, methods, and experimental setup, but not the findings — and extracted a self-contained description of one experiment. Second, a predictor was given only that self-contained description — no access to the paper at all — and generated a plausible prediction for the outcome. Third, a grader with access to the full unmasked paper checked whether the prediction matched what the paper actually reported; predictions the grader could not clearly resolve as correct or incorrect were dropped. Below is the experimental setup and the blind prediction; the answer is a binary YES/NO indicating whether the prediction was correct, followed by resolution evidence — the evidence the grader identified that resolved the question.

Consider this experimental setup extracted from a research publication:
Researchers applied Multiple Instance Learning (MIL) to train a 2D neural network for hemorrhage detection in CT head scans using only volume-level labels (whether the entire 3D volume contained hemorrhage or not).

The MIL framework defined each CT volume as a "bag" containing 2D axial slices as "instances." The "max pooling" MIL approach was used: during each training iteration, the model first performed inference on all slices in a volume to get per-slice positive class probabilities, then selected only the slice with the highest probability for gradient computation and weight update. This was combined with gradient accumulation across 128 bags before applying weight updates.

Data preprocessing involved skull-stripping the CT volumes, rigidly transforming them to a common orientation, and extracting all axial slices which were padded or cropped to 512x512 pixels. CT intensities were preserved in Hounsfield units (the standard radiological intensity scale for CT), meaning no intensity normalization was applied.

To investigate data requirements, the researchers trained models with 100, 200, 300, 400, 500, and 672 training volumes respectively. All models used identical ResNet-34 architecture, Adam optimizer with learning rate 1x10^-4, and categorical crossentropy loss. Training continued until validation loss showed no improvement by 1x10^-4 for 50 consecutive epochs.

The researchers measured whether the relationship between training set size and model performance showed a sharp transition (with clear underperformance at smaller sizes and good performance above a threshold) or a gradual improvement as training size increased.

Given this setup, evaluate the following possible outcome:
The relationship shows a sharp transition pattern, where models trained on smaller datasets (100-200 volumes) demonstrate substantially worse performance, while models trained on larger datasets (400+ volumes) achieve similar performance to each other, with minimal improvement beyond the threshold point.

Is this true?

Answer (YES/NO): NO